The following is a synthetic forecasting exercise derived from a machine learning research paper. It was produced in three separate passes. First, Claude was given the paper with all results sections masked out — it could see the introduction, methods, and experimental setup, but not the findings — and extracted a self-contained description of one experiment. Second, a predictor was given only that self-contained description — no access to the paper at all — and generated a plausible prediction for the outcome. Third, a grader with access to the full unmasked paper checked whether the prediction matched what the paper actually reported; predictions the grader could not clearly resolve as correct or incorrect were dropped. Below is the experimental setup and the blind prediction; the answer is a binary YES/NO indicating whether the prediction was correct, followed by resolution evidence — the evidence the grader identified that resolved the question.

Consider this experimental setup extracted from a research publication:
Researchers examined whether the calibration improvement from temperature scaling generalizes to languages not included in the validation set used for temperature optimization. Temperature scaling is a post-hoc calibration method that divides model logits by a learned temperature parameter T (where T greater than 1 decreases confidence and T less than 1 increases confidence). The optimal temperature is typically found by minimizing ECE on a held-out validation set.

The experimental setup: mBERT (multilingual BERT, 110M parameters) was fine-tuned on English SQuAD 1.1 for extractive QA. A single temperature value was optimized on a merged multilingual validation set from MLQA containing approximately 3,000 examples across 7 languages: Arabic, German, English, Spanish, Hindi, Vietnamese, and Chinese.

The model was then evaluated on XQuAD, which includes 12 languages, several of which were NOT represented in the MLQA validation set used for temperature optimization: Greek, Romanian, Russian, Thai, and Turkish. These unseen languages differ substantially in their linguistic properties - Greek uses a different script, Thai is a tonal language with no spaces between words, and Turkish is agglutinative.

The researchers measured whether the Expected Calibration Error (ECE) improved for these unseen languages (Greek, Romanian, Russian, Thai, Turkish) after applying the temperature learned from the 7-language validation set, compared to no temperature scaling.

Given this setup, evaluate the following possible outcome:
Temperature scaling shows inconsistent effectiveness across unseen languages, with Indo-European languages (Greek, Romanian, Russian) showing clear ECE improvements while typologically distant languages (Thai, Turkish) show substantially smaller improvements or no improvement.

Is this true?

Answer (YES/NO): NO